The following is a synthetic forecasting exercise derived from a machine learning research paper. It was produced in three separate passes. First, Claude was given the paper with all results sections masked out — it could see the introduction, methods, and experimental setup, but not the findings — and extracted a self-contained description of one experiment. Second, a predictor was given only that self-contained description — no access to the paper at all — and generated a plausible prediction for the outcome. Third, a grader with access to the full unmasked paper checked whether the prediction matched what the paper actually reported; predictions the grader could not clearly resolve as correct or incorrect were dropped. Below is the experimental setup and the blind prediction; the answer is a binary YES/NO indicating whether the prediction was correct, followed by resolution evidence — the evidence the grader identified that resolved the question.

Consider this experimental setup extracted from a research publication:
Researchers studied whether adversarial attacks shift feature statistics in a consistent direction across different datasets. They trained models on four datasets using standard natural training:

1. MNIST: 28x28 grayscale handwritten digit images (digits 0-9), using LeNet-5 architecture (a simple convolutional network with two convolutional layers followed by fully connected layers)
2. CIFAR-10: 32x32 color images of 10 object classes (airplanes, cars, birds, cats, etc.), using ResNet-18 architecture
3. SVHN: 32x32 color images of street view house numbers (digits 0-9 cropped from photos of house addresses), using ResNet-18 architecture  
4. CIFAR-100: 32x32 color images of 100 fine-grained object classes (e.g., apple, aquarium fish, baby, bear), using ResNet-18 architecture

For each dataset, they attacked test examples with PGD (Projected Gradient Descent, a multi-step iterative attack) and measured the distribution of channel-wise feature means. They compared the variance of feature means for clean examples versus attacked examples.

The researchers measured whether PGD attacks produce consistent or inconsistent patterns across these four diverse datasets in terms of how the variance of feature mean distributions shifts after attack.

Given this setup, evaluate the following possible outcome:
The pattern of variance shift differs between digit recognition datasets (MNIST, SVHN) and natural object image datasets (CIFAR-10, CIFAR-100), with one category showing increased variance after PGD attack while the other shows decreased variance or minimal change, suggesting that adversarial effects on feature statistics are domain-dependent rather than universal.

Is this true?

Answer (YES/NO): NO